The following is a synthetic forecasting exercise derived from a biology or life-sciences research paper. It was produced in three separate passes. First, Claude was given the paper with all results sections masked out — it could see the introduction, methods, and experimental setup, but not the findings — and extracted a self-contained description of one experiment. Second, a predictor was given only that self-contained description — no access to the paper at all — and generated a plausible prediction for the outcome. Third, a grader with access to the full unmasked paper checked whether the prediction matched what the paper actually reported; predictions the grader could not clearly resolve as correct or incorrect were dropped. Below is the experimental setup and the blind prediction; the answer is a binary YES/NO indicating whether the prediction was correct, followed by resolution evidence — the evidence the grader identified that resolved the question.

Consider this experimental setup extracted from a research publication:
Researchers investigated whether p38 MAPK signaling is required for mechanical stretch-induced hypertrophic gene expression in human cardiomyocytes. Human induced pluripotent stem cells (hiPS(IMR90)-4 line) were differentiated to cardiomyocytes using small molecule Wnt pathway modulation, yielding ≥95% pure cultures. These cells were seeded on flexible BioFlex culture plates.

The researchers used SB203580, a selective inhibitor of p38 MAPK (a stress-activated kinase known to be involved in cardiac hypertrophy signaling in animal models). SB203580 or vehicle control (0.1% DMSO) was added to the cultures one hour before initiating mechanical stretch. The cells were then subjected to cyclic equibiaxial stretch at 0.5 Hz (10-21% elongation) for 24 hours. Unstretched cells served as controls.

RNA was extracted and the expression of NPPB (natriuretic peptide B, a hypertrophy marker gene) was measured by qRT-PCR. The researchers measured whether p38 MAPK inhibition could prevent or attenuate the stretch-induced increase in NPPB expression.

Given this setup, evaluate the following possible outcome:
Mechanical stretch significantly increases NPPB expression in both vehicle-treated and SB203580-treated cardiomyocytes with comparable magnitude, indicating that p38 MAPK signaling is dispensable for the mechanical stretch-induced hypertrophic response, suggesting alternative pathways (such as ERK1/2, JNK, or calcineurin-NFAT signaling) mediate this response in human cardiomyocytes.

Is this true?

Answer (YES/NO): YES